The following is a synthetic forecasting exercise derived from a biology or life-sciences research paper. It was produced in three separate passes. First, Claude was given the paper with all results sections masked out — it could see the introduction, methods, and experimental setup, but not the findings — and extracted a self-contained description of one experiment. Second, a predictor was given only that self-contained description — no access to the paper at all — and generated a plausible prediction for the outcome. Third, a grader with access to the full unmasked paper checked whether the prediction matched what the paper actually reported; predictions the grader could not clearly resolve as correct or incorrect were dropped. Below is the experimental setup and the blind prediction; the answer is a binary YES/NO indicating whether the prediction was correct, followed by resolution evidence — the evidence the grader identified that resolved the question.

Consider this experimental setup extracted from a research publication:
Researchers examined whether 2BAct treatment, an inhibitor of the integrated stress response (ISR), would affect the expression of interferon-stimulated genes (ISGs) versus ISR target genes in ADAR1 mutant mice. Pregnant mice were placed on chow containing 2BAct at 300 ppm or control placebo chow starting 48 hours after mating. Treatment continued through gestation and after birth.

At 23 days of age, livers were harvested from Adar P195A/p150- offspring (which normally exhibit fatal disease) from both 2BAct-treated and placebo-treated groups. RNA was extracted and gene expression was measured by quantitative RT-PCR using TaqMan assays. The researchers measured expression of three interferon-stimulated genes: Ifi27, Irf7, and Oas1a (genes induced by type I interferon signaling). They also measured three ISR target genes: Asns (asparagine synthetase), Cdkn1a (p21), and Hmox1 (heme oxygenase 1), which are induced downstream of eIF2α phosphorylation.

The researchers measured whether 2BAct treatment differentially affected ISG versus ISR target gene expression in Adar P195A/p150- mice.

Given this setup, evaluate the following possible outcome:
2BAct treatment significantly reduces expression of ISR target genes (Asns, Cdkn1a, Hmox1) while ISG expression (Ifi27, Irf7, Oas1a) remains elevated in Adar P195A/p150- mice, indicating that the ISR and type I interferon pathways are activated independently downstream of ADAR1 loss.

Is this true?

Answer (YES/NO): YES